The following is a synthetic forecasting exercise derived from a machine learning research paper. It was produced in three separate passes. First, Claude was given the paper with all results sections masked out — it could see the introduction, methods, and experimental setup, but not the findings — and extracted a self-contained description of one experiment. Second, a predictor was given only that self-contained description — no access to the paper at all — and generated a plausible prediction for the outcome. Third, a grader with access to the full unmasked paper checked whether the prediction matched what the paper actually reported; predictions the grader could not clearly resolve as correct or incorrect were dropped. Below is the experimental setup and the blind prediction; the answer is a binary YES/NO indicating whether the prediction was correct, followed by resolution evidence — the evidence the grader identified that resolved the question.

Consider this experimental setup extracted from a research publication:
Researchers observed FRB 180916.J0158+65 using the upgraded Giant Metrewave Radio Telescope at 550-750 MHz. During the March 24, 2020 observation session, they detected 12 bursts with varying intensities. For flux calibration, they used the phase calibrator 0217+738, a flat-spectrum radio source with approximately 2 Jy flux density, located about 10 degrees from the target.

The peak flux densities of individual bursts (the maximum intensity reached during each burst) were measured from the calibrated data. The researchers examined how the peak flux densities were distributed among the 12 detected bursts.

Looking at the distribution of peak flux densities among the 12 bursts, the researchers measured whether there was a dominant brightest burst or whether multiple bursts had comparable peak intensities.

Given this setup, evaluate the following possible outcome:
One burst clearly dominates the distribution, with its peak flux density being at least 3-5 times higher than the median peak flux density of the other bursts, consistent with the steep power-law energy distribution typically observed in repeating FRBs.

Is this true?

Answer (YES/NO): YES